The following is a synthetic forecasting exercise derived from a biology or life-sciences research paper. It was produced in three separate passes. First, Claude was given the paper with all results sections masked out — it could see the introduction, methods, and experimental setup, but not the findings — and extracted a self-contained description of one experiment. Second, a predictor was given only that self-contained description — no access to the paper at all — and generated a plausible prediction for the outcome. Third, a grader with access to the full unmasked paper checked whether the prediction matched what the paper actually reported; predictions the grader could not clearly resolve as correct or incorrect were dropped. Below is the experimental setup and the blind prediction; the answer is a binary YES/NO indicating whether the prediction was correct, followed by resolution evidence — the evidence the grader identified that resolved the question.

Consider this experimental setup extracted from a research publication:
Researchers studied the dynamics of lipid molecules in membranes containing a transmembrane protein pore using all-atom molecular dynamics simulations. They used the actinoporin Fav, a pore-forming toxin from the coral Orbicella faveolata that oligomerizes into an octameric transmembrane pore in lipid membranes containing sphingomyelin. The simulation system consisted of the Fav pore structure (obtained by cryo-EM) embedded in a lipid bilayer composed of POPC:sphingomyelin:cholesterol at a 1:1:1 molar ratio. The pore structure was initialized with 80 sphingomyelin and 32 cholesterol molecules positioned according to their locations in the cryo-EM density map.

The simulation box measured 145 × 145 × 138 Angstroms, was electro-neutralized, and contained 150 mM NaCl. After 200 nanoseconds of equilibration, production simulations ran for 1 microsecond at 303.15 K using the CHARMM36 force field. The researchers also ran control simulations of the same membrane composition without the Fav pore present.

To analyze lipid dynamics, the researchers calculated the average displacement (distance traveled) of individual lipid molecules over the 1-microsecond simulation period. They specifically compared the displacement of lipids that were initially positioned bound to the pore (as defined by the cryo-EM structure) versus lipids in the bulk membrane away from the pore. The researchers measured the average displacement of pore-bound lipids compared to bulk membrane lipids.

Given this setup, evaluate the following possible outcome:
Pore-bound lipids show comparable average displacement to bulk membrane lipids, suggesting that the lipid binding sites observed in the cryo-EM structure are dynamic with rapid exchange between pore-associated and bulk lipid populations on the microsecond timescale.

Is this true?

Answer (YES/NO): NO